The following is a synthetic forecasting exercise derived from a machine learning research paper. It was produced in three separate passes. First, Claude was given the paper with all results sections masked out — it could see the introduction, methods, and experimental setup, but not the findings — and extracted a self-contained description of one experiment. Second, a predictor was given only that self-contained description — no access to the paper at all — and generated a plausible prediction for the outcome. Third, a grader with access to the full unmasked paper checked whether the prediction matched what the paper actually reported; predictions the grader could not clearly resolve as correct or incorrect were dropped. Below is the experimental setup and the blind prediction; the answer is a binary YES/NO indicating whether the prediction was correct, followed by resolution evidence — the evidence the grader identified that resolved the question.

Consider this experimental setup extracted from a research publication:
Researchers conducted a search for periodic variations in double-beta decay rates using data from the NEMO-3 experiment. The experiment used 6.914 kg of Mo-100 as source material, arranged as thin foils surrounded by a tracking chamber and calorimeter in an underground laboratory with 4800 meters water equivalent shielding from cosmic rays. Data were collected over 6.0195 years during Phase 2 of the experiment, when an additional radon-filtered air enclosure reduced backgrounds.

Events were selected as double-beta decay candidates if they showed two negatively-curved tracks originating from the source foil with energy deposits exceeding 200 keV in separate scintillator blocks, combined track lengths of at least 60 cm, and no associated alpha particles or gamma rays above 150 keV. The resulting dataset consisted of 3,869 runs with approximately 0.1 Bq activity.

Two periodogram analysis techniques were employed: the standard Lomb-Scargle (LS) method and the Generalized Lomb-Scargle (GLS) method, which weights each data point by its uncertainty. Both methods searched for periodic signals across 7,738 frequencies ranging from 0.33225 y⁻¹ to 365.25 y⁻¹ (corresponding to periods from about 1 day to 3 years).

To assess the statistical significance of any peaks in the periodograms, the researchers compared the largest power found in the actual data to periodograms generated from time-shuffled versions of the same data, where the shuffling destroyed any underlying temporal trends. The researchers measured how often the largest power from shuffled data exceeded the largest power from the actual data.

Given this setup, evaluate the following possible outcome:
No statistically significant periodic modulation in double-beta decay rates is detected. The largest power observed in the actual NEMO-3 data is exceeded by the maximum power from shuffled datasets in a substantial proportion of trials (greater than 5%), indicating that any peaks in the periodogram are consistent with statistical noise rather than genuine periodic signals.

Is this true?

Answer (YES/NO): YES